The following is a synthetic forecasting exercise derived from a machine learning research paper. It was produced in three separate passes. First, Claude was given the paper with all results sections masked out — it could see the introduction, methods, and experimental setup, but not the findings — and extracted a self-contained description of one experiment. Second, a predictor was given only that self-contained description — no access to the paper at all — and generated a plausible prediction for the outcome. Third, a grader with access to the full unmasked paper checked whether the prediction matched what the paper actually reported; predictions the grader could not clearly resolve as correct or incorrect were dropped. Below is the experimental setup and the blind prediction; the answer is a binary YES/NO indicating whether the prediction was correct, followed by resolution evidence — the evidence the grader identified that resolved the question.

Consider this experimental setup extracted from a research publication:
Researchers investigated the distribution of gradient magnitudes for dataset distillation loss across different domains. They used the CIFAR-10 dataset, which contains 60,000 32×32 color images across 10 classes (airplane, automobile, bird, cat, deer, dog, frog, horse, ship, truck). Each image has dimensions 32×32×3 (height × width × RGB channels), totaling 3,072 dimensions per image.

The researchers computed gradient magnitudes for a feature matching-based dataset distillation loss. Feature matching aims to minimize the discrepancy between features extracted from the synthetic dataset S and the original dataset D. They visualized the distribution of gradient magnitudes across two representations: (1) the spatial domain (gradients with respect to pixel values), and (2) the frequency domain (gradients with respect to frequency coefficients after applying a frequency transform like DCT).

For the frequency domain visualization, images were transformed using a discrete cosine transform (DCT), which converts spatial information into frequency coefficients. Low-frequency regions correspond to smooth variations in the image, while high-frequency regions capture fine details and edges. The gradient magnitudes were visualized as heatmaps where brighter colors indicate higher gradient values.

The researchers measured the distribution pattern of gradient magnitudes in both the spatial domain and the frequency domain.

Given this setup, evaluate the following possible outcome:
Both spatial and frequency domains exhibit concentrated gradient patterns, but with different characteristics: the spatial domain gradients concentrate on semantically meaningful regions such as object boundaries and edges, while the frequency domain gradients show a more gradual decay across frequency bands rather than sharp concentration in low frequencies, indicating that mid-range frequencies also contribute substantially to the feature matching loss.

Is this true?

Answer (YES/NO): NO